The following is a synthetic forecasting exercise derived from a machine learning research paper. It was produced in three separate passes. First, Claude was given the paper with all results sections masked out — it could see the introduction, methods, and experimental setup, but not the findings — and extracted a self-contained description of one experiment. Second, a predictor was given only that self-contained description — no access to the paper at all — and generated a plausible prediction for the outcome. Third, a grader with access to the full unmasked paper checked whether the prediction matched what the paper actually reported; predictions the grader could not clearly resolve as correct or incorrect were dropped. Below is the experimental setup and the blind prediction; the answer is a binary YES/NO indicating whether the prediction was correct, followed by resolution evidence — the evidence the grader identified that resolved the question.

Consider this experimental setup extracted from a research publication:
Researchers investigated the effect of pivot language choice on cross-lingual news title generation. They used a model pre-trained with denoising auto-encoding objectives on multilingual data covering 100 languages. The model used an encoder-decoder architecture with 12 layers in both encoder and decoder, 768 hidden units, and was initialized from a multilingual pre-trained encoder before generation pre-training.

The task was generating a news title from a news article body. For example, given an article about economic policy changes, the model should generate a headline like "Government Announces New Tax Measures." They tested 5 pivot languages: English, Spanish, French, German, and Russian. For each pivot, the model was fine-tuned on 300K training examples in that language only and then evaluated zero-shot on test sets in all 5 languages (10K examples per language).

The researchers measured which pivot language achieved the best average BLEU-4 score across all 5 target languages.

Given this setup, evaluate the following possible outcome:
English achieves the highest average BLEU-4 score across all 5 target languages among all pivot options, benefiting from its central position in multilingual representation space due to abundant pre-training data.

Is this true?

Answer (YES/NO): NO